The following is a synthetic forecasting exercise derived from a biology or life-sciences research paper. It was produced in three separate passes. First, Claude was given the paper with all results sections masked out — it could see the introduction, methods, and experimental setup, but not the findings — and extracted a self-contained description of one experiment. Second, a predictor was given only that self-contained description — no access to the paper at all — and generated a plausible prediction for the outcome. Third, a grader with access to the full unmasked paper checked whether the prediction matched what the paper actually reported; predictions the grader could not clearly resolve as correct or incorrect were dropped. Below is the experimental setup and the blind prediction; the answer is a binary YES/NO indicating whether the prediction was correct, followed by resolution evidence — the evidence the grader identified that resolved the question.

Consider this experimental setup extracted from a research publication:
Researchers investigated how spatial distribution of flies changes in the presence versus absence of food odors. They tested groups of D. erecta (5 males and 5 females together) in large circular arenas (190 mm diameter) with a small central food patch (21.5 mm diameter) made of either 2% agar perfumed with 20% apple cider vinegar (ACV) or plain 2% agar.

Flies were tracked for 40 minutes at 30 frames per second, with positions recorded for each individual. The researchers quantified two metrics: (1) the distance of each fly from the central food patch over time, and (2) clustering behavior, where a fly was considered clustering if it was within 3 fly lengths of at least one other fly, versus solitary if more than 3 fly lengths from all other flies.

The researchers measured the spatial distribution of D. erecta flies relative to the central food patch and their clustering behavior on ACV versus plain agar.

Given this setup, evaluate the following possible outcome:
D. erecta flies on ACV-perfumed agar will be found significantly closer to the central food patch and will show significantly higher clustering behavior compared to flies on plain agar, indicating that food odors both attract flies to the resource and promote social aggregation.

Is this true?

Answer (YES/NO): YES